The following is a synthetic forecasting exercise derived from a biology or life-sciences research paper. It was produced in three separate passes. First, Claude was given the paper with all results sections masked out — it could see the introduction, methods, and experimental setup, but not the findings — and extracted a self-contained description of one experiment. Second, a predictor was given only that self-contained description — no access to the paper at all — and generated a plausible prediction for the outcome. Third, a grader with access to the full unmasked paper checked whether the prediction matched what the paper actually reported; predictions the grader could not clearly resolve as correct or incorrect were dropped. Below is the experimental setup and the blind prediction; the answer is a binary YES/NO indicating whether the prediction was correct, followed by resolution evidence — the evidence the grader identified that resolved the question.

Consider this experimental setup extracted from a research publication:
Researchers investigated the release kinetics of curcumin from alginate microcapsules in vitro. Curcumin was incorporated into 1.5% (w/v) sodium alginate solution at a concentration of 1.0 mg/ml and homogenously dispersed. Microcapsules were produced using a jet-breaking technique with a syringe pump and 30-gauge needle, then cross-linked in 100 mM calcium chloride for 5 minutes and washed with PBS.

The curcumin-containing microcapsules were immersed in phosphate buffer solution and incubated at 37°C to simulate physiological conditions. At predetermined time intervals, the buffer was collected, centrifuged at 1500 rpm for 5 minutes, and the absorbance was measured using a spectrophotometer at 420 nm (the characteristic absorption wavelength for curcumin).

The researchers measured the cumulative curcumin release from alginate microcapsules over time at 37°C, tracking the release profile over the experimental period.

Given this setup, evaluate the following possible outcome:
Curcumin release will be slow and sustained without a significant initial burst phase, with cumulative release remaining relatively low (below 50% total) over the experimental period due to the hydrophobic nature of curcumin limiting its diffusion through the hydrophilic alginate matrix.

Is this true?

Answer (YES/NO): YES